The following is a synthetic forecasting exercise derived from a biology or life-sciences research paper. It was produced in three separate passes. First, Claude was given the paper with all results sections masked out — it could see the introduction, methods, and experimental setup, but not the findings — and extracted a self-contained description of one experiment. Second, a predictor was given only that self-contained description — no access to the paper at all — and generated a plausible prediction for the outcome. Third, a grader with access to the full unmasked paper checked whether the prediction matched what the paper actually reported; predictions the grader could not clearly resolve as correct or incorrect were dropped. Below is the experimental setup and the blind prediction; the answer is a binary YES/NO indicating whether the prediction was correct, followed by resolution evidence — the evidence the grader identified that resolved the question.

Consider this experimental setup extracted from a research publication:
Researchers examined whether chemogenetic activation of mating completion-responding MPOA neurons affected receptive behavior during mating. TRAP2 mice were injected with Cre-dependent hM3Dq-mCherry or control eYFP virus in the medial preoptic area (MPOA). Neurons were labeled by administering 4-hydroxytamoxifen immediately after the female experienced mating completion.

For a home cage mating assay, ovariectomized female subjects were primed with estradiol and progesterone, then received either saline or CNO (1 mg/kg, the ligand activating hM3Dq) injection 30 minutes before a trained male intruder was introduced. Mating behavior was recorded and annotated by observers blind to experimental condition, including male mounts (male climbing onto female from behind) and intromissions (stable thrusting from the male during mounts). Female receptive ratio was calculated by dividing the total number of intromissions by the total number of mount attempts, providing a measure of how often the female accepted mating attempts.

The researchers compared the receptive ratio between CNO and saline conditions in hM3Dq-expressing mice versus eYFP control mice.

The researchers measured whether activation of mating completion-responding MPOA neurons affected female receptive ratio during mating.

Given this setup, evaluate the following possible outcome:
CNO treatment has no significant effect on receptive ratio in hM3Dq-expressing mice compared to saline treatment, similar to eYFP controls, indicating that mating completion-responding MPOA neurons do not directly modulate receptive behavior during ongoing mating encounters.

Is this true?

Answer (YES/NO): NO